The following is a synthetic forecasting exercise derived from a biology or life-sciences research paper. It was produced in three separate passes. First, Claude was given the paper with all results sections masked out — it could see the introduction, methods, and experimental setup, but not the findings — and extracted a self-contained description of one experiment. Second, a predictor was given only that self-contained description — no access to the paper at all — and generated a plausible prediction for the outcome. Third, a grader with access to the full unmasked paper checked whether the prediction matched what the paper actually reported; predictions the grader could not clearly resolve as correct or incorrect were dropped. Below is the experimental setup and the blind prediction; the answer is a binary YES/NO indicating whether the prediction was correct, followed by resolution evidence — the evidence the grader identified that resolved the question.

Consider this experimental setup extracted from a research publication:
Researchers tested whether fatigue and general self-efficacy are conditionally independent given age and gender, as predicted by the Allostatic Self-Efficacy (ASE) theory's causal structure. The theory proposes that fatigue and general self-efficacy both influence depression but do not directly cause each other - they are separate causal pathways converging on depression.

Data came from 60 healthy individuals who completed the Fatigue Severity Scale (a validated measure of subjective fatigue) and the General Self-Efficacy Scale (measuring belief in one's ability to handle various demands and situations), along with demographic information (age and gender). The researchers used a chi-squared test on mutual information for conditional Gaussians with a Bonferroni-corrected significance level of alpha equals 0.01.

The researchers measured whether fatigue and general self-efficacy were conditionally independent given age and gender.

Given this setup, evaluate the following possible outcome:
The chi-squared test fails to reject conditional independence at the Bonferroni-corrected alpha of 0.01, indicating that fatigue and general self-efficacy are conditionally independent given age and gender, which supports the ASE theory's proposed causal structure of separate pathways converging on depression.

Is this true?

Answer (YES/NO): NO